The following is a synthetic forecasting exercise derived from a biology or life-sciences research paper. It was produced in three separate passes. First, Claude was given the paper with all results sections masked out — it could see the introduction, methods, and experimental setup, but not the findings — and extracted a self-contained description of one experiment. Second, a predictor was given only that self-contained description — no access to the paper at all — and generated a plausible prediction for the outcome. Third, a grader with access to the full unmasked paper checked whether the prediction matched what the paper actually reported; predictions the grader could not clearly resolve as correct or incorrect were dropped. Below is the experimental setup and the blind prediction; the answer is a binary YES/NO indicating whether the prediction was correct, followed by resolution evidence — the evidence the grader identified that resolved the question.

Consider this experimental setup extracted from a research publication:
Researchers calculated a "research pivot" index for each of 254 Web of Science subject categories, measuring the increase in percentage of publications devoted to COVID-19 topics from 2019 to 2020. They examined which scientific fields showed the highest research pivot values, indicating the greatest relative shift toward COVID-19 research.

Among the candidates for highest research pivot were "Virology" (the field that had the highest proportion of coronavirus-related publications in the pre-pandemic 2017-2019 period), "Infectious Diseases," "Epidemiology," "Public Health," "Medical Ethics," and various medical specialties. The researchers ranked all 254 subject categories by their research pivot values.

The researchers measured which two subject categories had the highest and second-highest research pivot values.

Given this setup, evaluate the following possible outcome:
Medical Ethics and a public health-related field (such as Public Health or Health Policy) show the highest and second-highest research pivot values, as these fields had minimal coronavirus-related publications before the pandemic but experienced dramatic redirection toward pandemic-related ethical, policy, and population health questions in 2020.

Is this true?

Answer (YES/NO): NO